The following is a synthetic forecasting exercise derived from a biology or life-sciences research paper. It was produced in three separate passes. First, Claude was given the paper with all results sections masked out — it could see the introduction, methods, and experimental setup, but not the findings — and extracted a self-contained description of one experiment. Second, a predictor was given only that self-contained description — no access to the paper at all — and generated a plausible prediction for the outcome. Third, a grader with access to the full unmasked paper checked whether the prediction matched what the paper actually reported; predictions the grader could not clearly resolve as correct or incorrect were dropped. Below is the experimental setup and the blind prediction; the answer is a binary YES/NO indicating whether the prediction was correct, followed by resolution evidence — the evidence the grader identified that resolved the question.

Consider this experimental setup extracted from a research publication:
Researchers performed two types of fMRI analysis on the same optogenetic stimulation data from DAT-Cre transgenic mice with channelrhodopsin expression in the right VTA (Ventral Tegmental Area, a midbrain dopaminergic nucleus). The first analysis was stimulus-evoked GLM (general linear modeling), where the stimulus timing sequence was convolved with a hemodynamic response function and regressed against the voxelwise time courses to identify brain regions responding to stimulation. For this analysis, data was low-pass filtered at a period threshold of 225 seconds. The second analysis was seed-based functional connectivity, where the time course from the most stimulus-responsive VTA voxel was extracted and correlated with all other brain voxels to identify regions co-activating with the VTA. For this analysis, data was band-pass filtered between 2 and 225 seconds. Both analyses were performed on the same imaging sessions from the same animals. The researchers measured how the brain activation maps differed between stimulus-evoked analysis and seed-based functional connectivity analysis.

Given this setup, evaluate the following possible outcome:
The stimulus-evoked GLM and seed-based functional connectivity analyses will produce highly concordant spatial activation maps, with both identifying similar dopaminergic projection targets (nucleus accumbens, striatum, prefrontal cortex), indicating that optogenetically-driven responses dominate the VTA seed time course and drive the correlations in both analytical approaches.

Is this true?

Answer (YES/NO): NO